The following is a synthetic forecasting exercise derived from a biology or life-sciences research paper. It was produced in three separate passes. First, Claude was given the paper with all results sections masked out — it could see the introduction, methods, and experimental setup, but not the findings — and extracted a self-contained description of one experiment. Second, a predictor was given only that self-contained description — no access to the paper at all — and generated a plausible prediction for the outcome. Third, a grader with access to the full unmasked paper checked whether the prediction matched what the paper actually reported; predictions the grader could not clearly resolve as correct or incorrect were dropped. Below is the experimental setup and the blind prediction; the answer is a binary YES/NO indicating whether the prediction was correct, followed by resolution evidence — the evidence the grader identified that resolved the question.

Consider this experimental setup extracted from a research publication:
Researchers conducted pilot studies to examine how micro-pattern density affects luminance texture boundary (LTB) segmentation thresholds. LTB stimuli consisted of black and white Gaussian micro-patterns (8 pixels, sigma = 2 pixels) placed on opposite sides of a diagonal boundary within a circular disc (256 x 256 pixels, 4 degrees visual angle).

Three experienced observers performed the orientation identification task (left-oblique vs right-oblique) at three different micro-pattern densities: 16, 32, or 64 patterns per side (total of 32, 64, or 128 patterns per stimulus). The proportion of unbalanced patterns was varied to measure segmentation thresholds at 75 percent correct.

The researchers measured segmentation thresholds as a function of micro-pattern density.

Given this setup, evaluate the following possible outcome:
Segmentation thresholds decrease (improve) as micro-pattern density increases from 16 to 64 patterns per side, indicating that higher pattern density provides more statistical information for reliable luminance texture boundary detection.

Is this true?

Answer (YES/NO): NO